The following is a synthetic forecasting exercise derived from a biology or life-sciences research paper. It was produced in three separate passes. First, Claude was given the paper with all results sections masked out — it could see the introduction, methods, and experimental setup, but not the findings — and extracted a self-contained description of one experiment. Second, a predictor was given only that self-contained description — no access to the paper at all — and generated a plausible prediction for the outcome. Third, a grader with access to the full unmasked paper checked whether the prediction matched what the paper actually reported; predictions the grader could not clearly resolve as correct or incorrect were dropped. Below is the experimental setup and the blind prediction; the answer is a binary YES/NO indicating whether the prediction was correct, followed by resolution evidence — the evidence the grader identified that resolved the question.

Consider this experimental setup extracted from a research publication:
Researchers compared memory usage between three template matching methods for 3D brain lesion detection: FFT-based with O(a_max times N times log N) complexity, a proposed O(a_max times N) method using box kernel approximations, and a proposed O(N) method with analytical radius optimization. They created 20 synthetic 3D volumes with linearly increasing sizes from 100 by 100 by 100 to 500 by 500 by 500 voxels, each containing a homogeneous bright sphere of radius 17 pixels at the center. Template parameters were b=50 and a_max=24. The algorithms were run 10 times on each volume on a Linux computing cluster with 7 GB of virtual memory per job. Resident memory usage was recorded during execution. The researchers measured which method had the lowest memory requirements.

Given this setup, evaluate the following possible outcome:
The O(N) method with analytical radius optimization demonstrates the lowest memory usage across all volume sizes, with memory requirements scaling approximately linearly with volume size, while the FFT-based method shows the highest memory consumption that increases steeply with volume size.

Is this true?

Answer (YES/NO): NO